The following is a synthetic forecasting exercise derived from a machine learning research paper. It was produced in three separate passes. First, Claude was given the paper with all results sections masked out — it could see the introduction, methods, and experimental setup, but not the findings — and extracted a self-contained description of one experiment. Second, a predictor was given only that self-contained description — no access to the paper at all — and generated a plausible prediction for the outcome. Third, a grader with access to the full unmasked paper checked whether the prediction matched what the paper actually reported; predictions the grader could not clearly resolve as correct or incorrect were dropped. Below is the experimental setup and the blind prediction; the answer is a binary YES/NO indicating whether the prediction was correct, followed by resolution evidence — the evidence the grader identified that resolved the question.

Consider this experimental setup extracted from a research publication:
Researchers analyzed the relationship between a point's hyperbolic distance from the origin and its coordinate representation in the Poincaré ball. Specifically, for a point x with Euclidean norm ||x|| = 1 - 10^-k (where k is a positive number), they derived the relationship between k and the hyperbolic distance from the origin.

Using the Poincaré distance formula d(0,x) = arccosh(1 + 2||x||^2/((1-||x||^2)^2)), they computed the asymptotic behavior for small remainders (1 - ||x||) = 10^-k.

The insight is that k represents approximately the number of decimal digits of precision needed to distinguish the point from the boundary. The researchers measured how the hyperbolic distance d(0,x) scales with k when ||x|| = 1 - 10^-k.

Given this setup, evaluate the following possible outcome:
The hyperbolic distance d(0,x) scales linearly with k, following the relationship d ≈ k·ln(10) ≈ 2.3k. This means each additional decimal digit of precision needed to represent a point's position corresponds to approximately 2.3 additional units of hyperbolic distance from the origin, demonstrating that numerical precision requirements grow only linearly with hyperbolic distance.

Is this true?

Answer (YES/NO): YES